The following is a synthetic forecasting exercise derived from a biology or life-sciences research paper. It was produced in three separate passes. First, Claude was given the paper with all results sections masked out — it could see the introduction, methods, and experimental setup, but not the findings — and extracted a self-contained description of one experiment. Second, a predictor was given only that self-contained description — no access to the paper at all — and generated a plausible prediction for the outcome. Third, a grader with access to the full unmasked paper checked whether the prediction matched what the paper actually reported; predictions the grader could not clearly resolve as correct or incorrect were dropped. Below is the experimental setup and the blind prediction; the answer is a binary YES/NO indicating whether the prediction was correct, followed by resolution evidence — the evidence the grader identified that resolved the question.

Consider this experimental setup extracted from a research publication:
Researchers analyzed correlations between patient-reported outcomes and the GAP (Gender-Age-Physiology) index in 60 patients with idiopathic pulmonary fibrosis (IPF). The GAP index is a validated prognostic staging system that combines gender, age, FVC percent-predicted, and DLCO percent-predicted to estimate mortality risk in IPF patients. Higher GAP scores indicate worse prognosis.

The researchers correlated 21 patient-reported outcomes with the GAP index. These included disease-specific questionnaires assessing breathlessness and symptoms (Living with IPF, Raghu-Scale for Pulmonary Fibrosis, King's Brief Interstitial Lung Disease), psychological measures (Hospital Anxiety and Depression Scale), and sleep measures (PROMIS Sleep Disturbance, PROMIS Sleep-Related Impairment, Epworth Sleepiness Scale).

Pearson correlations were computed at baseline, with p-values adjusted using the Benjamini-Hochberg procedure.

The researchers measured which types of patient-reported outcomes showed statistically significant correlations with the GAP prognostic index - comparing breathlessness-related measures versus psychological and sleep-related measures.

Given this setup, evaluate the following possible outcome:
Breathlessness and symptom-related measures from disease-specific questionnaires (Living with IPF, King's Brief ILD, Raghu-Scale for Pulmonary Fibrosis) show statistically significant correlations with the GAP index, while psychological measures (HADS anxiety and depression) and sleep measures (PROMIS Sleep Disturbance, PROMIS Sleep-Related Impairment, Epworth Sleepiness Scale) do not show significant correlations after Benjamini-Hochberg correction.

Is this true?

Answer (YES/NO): YES